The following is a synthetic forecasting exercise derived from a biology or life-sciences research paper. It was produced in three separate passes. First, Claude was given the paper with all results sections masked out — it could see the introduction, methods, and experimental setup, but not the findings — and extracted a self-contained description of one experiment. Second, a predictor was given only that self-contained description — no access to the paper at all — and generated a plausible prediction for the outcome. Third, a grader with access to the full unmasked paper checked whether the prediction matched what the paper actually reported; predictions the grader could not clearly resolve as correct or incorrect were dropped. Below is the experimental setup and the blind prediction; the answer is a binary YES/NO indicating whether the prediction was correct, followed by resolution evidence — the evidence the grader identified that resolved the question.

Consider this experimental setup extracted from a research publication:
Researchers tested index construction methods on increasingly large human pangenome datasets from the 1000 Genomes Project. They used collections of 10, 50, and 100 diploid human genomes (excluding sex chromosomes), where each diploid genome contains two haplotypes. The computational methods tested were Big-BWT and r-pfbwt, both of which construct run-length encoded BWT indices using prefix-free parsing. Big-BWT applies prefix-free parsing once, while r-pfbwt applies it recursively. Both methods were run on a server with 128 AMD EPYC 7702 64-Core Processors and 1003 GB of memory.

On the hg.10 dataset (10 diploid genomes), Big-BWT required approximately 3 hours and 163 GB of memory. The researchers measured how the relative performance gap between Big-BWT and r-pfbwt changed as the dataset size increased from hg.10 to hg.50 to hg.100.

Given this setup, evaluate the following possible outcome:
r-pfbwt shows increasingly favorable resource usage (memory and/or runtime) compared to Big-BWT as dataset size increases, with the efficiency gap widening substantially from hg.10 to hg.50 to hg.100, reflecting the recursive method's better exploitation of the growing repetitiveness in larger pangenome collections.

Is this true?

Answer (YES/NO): YES